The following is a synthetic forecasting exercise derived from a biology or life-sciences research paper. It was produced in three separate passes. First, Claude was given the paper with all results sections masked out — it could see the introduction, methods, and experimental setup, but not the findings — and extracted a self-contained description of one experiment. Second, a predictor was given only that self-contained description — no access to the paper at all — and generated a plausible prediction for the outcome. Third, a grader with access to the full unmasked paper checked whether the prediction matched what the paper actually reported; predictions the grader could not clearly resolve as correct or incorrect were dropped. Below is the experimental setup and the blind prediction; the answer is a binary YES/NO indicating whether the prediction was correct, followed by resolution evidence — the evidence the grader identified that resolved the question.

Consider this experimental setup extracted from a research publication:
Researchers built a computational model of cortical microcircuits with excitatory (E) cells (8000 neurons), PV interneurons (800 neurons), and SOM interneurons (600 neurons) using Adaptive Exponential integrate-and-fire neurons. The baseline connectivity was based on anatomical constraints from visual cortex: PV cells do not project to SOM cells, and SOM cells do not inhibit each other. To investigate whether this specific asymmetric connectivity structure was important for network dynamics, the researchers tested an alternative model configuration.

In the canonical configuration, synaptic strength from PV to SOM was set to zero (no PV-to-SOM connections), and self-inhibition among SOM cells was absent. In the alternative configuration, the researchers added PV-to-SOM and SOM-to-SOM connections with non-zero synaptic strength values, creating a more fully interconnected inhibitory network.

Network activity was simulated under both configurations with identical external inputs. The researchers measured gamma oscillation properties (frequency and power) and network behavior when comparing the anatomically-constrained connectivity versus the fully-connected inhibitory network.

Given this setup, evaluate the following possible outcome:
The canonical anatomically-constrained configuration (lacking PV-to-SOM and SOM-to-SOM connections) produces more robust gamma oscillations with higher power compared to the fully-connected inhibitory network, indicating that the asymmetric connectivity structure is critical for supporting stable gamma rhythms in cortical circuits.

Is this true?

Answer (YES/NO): YES